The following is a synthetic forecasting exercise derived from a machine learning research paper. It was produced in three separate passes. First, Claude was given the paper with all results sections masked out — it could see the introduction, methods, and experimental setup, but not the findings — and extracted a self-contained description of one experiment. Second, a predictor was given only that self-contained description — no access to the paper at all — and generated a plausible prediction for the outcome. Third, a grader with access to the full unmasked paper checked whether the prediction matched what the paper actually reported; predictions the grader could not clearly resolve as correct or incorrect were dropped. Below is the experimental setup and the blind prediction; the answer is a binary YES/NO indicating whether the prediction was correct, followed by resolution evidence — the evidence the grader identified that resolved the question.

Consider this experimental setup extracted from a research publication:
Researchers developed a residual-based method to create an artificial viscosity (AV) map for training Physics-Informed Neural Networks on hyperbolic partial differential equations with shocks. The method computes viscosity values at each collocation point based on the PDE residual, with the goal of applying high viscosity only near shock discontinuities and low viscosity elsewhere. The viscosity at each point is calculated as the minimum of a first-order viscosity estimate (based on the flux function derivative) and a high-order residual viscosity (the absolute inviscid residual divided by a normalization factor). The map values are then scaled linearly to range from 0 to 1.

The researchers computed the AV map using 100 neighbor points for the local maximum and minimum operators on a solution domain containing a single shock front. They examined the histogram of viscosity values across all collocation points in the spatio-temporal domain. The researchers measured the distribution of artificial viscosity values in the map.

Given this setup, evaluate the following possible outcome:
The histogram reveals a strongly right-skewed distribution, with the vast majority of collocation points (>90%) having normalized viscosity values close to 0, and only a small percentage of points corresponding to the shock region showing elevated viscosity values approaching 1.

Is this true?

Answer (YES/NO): NO